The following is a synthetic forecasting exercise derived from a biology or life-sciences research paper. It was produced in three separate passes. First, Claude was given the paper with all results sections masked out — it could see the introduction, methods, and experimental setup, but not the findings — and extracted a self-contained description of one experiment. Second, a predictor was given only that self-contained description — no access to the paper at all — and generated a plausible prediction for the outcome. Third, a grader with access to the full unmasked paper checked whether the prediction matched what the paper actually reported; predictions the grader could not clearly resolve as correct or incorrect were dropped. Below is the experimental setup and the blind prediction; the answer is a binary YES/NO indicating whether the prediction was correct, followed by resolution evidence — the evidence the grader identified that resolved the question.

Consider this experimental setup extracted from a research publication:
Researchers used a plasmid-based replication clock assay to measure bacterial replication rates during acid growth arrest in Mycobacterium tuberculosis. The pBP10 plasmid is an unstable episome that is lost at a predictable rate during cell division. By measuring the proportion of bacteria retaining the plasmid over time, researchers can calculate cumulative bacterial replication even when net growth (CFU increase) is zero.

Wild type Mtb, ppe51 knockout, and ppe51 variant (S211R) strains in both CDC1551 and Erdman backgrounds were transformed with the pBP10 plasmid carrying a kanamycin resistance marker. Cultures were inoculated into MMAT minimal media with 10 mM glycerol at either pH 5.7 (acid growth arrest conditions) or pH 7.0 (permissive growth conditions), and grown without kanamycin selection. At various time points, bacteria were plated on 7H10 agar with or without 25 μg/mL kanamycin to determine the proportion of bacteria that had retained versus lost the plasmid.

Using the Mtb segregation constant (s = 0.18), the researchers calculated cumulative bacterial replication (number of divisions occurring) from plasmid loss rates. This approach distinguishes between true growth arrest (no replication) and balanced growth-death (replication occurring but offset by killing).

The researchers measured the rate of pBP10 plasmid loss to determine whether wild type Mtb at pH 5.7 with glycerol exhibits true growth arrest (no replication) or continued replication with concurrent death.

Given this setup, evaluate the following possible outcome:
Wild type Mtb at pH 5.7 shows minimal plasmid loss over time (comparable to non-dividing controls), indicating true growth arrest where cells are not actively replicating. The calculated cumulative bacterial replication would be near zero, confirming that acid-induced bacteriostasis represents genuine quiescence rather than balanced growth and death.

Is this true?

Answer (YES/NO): YES